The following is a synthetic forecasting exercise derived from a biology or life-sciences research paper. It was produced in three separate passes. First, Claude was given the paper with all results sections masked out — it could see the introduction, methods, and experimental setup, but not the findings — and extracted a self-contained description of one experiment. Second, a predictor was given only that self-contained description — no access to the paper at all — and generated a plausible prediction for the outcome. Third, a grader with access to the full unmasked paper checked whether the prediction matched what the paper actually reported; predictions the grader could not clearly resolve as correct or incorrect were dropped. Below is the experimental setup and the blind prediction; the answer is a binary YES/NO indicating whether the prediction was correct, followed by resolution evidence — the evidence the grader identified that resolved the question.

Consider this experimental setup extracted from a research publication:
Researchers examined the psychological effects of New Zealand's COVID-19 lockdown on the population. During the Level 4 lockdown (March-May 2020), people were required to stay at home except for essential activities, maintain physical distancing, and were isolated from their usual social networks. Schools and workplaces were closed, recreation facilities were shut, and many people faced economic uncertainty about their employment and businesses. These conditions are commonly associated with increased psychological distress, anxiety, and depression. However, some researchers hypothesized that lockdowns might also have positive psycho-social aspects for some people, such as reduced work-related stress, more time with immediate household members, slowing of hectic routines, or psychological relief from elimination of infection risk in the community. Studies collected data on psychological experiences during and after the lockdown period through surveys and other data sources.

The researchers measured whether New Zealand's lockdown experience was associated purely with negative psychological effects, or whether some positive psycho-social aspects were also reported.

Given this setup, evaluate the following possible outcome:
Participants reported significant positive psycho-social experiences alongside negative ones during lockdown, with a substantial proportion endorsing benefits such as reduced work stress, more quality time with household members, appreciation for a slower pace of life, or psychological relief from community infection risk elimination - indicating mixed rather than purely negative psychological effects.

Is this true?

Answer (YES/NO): NO